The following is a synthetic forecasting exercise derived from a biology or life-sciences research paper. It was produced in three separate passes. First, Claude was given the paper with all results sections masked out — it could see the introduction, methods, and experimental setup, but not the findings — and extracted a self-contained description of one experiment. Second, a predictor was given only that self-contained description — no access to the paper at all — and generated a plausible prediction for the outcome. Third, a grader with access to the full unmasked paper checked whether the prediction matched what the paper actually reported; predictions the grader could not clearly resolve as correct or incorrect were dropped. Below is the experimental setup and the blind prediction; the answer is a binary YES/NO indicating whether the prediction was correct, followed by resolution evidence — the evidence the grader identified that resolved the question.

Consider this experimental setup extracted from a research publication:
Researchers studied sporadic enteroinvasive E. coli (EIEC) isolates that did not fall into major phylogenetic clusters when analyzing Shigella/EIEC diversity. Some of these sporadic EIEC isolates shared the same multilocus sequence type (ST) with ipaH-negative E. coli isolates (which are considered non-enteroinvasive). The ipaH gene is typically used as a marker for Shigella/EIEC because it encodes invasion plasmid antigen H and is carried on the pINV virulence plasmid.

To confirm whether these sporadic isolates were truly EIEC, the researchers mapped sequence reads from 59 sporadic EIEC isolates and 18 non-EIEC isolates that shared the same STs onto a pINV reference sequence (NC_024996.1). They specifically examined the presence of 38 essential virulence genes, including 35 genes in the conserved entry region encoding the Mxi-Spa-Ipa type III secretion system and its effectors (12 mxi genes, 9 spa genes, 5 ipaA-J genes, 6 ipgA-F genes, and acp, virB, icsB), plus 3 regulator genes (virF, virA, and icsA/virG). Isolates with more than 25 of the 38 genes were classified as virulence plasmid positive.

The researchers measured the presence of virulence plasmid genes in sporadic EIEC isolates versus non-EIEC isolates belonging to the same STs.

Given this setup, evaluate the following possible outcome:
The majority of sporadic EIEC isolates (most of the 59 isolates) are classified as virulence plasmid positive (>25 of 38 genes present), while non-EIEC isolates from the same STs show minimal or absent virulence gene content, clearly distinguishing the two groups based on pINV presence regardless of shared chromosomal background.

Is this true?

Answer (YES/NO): YES